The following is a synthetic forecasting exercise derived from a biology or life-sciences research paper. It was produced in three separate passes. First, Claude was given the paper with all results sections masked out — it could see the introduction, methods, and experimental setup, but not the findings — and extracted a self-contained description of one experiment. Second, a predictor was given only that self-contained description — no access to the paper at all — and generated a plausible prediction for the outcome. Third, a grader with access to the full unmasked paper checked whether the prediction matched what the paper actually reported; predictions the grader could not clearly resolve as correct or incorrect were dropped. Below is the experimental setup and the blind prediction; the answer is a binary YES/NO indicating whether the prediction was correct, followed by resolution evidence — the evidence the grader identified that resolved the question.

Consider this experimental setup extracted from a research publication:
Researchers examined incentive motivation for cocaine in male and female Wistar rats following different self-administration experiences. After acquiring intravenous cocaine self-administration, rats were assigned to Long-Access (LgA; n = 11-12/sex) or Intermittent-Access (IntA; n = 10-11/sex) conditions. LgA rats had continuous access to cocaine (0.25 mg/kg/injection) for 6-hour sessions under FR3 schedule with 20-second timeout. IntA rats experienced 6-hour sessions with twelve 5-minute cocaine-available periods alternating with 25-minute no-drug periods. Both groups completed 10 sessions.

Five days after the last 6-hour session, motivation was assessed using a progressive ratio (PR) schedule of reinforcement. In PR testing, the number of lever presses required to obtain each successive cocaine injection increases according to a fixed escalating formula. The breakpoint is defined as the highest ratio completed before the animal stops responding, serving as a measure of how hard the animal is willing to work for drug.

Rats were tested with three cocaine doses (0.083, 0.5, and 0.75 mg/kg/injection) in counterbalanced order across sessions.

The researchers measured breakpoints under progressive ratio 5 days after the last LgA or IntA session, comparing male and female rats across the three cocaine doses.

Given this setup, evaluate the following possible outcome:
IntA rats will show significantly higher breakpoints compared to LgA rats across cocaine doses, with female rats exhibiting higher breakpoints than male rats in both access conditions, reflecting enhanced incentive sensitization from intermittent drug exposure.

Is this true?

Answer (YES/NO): NO